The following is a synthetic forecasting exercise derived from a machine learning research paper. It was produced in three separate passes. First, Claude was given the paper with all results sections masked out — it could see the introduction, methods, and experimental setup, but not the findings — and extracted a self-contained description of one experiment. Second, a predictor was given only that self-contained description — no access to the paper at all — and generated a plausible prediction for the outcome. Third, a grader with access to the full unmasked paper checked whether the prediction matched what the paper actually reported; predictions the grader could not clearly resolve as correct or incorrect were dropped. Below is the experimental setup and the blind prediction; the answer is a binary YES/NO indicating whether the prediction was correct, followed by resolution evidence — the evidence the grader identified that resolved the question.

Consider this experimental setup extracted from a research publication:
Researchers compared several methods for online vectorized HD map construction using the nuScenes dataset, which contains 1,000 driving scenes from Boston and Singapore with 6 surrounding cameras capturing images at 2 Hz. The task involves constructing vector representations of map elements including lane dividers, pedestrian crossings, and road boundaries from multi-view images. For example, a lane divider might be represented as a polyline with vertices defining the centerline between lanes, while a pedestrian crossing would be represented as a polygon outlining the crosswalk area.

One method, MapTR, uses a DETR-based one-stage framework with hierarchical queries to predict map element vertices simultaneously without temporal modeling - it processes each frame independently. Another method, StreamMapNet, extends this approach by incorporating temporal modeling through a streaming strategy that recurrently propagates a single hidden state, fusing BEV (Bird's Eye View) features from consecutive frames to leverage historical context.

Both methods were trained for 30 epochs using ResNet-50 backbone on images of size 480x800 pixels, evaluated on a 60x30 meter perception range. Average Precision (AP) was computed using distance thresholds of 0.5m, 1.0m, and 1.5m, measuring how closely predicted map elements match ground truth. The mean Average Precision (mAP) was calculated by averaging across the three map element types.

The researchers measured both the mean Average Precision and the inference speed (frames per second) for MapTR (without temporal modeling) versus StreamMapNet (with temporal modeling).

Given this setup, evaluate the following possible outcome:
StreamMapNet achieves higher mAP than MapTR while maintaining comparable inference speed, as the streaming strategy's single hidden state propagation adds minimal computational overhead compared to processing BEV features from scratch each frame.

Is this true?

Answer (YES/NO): NO